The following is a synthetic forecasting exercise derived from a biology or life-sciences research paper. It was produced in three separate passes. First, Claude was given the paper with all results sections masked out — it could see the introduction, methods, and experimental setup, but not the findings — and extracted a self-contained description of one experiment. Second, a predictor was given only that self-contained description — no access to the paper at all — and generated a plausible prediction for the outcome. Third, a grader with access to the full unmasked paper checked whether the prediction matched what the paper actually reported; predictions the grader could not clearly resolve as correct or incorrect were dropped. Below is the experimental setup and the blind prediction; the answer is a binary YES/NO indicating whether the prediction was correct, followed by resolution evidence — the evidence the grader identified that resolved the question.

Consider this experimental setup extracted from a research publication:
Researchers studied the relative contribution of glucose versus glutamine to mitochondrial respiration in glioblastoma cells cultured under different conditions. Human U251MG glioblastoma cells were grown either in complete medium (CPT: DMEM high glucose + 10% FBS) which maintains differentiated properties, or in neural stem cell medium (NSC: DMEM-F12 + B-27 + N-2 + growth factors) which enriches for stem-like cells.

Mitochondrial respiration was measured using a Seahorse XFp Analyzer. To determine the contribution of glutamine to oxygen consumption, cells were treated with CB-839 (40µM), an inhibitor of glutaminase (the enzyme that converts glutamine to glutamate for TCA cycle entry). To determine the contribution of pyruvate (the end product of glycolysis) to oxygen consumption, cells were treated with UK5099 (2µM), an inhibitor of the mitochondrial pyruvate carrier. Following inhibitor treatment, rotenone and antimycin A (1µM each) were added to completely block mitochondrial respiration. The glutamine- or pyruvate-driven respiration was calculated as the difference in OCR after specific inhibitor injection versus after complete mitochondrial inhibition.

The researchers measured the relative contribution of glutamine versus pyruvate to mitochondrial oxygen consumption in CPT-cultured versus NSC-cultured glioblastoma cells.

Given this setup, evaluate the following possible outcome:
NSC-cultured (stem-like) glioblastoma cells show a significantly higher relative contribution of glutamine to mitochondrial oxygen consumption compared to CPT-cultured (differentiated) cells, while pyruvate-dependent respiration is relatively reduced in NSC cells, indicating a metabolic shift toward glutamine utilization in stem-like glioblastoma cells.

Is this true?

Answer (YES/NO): NO